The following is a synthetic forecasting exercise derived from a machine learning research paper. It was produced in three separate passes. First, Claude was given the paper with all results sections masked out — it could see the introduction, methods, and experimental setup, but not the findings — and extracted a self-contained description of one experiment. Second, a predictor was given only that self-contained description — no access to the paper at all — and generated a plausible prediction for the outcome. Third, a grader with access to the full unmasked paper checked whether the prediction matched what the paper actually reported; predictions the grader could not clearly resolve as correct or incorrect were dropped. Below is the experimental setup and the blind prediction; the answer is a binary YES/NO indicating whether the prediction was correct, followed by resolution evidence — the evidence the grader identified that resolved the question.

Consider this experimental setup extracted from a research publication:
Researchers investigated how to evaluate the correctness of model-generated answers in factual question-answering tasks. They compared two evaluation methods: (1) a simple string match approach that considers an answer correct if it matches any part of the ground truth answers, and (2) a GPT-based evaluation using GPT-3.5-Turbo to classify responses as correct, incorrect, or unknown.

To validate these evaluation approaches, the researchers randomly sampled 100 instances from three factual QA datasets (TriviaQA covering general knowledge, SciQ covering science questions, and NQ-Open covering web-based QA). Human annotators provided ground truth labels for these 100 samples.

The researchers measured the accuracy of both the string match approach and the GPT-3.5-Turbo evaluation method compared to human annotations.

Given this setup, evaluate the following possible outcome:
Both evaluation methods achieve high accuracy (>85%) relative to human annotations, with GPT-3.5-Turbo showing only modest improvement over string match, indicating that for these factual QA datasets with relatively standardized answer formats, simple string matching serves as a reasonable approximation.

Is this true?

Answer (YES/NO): NO